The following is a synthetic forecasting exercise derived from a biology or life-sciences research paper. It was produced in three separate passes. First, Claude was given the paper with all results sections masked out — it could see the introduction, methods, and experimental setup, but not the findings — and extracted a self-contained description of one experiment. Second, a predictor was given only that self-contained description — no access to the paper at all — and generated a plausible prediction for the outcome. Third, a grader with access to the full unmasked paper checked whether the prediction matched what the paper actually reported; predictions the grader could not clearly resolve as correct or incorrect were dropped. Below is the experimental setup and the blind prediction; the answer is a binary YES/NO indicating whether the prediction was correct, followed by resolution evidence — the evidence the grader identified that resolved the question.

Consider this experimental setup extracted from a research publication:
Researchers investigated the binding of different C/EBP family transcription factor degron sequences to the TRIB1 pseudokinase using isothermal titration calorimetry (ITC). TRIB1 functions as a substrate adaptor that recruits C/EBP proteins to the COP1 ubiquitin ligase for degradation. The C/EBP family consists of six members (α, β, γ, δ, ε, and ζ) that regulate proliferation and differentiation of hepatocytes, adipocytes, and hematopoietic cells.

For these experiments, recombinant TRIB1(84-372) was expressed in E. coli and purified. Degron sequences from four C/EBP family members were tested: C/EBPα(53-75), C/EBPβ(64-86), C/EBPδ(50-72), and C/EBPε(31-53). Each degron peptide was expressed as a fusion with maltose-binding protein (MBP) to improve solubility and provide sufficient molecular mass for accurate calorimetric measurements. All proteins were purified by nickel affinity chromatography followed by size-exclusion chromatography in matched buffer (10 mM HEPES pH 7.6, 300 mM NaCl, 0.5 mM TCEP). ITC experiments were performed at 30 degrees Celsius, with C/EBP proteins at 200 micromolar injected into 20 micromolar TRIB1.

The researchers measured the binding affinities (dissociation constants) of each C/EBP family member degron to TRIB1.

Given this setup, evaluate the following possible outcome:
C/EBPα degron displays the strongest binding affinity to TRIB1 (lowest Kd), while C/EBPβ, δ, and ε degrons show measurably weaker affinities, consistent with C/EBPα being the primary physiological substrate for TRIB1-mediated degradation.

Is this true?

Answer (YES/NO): NO